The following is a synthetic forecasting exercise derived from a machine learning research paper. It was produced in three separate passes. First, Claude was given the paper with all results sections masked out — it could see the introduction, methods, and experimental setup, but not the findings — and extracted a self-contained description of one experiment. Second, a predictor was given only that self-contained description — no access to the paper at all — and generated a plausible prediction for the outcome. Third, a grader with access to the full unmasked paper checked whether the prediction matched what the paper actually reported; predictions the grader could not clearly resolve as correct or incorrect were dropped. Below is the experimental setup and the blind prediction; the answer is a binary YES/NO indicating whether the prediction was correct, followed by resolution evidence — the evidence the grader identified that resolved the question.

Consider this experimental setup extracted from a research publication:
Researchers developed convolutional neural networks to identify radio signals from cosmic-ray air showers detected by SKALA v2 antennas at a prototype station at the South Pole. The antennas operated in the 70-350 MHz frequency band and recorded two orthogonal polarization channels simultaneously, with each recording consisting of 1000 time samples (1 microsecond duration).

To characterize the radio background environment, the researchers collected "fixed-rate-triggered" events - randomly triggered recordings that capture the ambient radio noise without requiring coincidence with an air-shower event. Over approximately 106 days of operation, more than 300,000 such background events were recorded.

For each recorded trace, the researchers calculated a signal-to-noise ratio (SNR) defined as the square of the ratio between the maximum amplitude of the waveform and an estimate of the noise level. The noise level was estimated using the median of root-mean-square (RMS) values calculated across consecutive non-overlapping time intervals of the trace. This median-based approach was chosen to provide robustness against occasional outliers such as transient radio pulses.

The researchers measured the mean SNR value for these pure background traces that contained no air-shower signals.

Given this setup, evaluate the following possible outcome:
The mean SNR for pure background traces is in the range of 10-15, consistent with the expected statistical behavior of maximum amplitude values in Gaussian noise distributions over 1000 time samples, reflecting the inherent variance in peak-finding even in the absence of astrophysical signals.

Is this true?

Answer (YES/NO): YES